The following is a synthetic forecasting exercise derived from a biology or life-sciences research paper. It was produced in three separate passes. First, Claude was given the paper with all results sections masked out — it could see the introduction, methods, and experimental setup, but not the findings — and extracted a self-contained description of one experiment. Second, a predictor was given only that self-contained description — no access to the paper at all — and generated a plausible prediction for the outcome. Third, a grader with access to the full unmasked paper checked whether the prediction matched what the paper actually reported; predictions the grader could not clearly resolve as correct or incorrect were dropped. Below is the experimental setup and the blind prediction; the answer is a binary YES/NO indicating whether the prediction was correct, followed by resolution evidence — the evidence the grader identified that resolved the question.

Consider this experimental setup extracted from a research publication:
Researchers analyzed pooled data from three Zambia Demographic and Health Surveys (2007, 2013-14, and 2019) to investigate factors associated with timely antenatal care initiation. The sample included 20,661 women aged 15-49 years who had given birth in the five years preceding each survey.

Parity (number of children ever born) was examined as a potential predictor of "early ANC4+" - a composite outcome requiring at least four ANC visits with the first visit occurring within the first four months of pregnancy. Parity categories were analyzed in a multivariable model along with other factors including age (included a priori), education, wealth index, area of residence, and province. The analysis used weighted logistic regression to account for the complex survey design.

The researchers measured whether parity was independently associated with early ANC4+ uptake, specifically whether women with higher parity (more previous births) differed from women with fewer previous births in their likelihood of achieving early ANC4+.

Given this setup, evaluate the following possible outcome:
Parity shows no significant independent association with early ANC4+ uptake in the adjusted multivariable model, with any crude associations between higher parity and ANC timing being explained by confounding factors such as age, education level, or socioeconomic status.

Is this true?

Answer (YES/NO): NO